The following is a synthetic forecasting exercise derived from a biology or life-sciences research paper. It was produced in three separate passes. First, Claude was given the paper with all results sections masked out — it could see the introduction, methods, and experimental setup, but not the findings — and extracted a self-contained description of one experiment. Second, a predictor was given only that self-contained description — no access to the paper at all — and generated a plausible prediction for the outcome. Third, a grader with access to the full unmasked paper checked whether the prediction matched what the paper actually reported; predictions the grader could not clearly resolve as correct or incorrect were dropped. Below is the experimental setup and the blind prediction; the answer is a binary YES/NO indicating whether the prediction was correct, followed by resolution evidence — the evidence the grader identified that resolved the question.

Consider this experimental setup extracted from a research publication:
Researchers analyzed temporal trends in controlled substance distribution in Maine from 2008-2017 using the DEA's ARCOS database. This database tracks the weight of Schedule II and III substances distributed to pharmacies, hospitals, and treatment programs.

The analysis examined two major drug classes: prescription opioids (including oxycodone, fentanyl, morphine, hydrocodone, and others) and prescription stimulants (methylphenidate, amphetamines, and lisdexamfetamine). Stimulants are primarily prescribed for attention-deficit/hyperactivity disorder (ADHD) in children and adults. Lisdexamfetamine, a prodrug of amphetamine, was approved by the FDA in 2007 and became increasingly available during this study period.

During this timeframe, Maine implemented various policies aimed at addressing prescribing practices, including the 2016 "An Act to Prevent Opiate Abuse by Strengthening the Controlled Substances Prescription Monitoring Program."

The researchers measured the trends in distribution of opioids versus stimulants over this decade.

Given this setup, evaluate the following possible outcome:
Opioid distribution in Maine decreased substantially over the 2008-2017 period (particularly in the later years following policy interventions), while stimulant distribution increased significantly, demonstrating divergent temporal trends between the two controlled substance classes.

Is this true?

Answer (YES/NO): YES